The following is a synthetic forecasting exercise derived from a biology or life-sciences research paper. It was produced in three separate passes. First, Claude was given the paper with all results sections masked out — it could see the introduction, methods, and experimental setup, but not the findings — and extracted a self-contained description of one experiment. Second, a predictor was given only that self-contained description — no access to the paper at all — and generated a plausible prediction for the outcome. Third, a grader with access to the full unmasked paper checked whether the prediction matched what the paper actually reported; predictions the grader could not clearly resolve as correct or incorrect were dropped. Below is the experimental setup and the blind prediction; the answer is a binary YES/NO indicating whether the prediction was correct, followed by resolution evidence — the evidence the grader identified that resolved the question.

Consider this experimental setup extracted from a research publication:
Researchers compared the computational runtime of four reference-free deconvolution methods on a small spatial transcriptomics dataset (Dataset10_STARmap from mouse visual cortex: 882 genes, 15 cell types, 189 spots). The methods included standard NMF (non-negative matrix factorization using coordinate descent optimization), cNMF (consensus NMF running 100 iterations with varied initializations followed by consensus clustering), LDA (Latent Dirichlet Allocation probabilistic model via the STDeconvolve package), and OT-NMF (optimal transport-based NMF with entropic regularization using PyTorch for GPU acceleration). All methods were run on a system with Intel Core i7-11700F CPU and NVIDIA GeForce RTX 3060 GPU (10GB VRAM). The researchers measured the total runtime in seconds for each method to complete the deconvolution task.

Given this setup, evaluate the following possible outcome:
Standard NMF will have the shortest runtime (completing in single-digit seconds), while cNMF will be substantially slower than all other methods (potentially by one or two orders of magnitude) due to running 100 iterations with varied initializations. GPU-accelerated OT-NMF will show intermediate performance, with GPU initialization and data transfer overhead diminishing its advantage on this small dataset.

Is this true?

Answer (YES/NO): NO